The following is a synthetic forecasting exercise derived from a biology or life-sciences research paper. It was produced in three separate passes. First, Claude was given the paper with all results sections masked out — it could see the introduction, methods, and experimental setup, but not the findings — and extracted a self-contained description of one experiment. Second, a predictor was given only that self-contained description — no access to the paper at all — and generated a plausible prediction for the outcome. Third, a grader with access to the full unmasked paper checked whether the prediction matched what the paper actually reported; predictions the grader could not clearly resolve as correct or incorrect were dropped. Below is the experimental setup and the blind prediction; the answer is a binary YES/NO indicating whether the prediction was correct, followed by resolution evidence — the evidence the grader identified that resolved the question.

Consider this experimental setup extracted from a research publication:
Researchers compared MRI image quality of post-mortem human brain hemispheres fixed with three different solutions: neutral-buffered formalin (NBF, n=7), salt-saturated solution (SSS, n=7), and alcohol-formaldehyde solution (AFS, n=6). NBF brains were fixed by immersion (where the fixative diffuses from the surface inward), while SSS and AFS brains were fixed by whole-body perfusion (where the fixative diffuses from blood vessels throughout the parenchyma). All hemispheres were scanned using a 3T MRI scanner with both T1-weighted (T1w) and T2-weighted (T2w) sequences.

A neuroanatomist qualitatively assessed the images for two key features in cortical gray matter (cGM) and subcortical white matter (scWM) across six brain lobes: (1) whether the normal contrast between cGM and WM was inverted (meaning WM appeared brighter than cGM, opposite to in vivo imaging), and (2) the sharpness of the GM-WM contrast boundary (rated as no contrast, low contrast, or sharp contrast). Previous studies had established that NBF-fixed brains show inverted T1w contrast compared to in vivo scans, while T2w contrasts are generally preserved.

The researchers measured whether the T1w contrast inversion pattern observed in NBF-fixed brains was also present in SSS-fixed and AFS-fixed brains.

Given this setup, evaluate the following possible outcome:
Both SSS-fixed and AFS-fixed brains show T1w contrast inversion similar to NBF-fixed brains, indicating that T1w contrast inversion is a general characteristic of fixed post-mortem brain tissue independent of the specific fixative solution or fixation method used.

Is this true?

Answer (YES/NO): NO